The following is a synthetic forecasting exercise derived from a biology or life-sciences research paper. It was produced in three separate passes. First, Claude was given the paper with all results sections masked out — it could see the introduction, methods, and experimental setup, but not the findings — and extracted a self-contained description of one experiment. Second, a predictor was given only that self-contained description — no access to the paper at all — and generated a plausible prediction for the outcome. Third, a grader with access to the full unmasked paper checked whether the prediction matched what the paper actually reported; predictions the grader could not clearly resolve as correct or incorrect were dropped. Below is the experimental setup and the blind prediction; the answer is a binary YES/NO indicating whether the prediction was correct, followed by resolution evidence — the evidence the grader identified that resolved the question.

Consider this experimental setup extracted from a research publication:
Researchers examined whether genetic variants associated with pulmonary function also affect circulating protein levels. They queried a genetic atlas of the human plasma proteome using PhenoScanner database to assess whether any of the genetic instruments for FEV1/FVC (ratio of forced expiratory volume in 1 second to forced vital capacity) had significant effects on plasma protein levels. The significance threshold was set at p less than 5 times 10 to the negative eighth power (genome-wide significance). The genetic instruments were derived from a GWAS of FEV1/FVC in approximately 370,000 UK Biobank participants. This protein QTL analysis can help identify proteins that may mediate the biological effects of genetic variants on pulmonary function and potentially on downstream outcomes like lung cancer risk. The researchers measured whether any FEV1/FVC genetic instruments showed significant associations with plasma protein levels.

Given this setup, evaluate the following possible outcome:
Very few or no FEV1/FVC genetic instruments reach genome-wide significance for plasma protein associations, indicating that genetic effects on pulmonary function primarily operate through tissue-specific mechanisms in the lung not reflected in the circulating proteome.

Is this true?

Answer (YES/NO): NO